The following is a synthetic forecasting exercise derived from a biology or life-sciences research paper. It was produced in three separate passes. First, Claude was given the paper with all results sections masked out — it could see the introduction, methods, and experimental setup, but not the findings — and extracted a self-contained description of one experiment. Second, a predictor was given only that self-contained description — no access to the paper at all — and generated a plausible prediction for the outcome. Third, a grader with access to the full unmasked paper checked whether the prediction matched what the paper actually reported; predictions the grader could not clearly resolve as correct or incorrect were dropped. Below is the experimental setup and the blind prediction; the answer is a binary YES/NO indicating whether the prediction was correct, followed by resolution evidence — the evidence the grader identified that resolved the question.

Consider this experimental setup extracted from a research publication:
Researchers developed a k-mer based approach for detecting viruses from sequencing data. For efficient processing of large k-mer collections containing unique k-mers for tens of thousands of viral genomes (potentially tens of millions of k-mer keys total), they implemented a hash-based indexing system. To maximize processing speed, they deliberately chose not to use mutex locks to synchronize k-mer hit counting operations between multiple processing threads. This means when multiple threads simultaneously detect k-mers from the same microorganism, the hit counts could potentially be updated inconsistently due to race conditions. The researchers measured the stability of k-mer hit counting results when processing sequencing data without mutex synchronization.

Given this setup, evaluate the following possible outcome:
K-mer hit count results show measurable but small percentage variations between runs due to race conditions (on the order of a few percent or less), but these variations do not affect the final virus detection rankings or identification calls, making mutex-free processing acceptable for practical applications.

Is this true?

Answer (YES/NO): NO